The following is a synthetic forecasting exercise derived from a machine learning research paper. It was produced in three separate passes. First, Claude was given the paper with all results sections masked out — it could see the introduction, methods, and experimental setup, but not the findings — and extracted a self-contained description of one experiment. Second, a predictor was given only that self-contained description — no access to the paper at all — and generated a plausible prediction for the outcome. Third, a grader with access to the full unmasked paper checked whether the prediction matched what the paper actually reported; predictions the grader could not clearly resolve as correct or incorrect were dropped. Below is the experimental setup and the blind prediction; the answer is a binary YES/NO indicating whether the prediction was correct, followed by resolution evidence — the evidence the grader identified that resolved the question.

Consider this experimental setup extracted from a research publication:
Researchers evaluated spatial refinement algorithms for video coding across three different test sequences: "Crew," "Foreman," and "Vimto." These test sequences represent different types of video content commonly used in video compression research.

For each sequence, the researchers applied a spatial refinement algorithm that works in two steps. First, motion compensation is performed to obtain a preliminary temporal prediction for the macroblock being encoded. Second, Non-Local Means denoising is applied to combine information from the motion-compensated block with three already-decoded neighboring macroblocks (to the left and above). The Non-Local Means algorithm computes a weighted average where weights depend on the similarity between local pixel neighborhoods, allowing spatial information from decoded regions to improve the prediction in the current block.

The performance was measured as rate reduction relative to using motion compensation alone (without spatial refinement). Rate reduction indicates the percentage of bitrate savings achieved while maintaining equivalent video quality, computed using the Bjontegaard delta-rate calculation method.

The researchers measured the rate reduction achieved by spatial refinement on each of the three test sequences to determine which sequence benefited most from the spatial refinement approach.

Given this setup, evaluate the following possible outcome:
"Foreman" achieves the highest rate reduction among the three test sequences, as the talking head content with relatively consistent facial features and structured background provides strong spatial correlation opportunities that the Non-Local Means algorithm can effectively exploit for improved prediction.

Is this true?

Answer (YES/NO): NO